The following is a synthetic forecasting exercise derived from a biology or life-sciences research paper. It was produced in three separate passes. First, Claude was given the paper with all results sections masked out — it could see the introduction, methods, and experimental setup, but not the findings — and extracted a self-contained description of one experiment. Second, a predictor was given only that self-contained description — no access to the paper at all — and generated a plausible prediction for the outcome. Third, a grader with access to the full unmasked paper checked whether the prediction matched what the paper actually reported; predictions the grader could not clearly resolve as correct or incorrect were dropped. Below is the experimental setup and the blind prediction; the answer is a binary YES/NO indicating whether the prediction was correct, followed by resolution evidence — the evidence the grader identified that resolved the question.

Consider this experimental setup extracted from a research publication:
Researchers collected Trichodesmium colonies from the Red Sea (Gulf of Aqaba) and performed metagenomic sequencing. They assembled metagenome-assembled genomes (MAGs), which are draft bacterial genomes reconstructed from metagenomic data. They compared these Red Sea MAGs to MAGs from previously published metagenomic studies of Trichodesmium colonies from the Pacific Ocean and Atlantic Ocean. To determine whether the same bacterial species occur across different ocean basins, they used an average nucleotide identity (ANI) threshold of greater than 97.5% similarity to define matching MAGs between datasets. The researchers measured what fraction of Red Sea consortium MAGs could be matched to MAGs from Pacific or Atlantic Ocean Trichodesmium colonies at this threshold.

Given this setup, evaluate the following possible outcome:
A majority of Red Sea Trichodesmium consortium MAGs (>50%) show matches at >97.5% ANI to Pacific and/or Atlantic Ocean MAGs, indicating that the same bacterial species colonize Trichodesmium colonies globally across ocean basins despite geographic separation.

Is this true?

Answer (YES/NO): NO